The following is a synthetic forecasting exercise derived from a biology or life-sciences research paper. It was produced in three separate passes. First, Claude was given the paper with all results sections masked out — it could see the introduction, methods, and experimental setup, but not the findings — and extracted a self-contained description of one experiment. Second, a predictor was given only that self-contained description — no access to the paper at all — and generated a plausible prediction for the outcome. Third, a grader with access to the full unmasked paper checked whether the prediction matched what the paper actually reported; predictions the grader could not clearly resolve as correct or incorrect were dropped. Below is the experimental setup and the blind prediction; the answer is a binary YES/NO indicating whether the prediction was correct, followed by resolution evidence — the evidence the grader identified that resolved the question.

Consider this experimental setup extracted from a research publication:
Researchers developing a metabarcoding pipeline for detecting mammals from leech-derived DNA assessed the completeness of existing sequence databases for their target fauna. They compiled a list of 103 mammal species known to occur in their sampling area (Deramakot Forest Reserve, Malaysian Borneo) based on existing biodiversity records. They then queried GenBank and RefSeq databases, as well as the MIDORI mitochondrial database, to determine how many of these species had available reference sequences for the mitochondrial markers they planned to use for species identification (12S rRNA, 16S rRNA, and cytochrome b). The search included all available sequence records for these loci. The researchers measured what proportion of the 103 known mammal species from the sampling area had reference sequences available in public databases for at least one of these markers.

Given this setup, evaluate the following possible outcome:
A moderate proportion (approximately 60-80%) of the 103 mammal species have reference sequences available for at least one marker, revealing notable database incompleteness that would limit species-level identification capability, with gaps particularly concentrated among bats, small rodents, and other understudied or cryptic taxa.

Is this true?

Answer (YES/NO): NO